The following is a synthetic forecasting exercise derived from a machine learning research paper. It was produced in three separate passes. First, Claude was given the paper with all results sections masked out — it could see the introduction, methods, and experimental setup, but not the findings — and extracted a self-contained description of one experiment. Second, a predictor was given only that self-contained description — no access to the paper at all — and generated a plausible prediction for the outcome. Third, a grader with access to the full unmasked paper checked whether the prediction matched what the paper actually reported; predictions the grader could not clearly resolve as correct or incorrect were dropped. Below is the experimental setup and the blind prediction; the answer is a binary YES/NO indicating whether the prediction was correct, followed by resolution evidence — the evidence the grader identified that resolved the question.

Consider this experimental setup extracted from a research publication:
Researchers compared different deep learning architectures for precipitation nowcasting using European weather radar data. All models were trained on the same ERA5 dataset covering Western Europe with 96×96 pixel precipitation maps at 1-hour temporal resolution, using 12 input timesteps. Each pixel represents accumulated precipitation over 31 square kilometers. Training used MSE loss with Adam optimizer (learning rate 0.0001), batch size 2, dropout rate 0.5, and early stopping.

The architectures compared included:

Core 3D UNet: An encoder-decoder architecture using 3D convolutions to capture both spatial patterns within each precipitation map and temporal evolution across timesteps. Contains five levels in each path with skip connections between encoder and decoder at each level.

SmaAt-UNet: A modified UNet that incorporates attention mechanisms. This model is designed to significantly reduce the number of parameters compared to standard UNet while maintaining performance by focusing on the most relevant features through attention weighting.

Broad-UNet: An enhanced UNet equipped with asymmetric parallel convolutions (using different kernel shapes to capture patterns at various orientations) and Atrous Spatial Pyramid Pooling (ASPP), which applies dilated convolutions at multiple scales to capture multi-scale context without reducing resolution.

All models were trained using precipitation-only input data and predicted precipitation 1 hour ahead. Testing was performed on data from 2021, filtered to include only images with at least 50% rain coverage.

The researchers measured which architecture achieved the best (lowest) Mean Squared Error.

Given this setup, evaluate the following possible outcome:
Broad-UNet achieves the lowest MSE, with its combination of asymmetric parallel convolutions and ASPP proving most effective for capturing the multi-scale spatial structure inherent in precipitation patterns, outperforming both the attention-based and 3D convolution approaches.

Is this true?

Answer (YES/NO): NO